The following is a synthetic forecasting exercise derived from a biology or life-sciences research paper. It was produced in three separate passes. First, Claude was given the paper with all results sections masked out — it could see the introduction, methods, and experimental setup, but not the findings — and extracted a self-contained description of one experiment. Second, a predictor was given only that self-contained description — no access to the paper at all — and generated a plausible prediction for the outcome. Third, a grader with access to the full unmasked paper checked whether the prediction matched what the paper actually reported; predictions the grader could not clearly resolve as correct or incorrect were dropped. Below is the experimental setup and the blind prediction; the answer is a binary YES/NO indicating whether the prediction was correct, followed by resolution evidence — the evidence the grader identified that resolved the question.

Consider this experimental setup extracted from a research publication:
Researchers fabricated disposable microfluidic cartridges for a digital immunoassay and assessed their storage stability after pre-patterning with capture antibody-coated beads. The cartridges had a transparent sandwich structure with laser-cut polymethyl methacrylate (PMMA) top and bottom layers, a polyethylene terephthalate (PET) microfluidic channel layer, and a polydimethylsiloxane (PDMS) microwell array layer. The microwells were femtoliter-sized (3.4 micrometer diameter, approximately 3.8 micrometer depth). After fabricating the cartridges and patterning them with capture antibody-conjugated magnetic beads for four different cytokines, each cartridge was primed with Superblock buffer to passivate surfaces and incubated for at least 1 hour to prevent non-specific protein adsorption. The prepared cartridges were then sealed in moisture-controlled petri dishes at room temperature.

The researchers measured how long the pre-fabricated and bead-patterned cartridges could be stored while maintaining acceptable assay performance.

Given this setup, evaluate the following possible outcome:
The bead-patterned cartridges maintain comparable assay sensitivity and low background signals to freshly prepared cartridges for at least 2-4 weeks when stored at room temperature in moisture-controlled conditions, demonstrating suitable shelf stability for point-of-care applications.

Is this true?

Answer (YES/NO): NO